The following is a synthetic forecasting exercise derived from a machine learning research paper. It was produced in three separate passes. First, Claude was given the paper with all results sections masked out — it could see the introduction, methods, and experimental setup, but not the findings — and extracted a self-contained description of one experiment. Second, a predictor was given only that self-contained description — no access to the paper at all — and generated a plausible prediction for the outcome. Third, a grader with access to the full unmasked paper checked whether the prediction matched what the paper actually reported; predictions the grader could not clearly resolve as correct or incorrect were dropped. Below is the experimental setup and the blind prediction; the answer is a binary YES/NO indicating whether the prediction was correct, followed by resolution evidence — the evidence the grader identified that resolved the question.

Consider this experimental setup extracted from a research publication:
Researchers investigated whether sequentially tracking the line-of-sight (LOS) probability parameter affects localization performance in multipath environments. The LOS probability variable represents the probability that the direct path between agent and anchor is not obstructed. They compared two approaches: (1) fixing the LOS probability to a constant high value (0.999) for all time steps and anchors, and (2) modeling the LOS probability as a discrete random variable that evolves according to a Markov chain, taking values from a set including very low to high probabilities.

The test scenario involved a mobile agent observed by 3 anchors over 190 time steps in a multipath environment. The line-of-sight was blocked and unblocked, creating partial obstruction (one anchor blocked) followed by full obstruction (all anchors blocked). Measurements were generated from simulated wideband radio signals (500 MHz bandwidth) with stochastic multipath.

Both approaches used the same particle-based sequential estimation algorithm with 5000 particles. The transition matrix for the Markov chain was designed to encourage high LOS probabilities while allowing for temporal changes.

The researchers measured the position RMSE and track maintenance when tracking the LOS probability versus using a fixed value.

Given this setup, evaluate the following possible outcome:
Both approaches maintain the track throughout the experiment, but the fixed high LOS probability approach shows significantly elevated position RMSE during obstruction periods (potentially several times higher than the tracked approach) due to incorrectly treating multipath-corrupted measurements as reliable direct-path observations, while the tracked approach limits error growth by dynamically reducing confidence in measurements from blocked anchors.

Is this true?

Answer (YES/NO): NO